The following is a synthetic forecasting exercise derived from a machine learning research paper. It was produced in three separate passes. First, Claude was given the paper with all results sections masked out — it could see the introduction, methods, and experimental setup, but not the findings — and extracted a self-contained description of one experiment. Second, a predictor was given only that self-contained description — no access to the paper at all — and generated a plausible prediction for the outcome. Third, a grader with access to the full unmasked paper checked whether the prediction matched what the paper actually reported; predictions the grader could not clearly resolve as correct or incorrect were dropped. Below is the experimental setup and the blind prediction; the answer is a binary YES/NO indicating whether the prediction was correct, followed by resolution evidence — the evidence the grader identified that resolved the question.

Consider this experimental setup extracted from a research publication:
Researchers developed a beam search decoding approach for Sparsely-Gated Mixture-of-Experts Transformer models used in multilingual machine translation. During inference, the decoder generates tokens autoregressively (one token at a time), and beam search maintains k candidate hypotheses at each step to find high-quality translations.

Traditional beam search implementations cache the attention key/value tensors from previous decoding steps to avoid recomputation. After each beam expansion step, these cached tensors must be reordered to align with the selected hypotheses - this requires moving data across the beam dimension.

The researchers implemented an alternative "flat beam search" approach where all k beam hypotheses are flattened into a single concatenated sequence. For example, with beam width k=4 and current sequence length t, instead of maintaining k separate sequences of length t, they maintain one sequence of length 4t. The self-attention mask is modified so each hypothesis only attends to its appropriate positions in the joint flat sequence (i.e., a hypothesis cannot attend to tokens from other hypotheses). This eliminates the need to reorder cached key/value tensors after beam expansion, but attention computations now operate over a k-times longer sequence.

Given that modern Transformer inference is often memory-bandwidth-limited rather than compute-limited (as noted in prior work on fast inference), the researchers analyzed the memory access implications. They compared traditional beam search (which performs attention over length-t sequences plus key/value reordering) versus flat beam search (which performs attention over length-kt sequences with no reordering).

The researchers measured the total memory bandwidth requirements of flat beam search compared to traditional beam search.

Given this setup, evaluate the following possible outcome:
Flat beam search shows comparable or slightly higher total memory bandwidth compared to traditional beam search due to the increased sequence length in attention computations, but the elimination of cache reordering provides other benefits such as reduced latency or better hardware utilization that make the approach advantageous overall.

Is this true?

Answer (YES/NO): NO